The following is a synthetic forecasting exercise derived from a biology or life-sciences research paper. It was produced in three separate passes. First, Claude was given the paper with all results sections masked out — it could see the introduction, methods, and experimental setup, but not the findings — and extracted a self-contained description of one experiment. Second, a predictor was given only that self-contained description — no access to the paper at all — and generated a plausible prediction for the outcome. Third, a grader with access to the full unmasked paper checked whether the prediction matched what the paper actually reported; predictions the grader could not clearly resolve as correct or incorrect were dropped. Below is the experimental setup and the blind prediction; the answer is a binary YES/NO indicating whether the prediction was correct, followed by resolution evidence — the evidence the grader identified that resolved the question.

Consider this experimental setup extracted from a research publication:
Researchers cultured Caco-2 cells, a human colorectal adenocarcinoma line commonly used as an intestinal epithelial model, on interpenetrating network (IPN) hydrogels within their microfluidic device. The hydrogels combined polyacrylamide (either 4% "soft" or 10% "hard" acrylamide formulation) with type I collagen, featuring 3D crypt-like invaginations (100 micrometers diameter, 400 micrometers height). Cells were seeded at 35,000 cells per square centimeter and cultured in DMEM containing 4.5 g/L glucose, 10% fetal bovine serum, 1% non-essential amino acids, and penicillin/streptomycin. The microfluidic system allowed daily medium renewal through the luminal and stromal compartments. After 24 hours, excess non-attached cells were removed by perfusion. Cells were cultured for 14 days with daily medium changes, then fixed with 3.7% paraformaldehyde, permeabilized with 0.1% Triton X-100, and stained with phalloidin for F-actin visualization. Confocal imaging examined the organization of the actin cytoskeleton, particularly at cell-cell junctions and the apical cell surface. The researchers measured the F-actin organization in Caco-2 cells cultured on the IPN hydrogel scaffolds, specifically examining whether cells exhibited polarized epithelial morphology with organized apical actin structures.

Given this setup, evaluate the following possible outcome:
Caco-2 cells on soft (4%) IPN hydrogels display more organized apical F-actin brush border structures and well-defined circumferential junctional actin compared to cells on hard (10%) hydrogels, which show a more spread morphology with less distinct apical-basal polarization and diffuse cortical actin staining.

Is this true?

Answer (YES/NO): NO